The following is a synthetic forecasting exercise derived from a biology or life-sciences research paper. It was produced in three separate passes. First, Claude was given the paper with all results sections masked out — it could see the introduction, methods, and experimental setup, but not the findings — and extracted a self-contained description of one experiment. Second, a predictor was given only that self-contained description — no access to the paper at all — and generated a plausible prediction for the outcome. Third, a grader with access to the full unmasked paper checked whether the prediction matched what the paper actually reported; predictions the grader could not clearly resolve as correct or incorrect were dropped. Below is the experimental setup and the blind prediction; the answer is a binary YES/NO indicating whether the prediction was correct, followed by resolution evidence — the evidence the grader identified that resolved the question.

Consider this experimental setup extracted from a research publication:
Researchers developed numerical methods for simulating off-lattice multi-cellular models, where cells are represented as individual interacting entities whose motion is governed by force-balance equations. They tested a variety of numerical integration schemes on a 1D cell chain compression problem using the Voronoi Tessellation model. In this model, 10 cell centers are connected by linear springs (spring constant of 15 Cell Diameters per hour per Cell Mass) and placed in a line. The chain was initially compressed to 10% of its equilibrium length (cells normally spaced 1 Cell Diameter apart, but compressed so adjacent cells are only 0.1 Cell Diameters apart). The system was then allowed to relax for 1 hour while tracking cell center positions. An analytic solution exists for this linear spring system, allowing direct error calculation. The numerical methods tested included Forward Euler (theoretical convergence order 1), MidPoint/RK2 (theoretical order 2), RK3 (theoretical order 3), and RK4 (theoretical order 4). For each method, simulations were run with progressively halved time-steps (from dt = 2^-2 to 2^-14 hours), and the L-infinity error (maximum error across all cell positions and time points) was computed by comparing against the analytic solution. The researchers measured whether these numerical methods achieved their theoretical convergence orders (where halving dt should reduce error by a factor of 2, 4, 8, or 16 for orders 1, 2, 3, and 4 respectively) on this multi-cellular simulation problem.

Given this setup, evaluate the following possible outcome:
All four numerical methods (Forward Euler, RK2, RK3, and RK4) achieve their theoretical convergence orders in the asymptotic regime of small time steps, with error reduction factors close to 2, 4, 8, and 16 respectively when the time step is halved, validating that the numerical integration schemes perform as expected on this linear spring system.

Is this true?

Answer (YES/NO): YES